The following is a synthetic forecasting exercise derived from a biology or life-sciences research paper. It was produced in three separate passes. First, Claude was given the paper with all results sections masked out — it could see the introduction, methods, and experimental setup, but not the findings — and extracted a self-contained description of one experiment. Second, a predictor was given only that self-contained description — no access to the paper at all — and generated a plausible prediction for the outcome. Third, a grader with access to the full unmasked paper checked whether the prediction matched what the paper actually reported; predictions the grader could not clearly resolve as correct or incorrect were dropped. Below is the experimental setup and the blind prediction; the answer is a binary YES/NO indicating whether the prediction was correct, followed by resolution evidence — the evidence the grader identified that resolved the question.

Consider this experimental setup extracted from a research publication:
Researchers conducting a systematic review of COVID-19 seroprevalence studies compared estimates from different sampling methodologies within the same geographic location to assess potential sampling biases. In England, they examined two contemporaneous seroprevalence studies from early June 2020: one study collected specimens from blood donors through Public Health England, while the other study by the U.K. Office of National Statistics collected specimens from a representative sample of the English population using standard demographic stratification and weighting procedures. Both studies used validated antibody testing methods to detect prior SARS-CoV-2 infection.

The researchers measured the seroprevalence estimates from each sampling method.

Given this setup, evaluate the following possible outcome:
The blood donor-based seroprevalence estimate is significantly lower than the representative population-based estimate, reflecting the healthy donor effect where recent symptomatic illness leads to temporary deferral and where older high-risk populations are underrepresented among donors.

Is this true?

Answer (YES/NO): NO